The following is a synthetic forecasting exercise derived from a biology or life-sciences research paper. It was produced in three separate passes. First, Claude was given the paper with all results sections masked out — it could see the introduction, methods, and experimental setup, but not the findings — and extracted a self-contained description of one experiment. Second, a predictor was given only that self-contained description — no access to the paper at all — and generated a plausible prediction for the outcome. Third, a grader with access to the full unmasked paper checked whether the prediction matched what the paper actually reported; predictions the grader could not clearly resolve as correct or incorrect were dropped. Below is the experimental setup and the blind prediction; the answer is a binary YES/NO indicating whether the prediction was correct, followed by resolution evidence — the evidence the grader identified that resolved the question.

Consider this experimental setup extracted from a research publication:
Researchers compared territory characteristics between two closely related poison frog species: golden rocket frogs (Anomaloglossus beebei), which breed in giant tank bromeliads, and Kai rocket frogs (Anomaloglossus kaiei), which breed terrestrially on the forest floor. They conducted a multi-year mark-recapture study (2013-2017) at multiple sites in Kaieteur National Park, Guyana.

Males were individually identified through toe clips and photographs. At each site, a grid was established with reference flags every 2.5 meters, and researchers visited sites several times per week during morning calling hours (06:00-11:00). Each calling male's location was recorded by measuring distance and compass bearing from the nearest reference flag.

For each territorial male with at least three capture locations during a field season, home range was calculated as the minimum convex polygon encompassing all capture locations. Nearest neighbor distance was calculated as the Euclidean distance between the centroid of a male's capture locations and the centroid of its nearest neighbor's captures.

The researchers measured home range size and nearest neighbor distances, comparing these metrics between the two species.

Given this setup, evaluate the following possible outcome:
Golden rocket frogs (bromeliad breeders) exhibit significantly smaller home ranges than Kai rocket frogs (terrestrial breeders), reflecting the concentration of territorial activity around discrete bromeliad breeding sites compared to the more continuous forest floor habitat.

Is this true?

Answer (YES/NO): YES